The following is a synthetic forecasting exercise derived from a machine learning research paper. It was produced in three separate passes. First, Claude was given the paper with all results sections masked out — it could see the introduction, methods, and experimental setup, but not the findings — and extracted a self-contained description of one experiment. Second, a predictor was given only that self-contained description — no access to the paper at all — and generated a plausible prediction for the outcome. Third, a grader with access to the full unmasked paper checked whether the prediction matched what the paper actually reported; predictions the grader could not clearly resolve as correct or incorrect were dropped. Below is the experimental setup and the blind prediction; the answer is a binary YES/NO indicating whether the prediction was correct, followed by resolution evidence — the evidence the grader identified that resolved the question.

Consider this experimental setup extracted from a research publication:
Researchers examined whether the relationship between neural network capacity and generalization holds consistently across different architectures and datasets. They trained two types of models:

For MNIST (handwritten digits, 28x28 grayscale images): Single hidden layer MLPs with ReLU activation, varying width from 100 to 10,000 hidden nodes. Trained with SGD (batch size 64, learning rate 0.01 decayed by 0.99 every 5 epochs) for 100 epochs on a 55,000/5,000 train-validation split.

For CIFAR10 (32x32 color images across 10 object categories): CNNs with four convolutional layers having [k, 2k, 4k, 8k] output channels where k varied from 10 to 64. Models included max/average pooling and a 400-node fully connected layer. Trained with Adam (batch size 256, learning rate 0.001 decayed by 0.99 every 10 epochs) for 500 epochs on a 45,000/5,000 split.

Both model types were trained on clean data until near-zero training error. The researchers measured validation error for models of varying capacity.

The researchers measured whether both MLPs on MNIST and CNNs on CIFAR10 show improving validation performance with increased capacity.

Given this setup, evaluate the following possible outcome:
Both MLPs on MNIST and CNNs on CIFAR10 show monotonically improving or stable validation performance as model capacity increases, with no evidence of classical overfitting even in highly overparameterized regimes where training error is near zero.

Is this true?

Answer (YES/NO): YES